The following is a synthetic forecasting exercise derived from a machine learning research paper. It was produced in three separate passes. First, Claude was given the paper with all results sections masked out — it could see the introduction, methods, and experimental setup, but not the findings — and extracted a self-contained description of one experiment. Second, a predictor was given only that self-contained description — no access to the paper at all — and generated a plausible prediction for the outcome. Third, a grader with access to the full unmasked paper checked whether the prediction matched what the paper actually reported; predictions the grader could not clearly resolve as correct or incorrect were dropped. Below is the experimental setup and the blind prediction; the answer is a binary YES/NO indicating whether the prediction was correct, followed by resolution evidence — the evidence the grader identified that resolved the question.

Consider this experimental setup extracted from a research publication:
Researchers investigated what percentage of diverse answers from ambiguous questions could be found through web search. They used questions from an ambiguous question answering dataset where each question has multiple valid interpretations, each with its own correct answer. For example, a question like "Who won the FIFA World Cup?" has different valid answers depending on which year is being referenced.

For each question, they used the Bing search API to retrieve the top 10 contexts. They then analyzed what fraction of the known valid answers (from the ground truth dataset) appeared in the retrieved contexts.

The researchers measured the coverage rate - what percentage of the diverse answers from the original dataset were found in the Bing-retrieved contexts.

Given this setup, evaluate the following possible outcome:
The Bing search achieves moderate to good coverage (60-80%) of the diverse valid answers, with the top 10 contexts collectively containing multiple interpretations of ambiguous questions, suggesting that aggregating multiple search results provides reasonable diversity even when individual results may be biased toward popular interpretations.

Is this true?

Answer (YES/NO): NO